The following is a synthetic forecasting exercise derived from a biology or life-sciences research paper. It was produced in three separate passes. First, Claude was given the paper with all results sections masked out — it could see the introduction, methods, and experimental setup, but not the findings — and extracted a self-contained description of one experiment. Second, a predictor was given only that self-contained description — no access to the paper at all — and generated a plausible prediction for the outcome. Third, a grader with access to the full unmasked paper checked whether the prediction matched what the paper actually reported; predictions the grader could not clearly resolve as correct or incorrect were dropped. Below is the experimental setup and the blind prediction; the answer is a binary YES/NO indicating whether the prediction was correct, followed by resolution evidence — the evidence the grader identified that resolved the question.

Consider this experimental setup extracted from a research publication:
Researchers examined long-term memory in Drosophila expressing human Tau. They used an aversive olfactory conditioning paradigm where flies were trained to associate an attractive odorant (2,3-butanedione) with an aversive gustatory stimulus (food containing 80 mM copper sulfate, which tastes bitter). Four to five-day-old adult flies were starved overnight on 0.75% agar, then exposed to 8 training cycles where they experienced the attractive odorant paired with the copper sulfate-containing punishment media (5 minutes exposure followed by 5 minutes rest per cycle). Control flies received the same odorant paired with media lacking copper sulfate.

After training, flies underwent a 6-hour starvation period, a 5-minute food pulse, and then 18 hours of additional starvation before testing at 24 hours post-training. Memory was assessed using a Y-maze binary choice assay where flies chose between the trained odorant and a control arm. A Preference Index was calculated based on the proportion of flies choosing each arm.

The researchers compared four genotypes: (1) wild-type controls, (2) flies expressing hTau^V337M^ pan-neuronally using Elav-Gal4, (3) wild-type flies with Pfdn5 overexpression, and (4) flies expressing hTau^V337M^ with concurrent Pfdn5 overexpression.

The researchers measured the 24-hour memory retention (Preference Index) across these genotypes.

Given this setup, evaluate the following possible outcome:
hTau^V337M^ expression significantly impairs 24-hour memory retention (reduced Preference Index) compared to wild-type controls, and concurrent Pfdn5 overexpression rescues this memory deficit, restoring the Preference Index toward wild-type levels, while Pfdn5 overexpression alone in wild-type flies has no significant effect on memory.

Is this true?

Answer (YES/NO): YES